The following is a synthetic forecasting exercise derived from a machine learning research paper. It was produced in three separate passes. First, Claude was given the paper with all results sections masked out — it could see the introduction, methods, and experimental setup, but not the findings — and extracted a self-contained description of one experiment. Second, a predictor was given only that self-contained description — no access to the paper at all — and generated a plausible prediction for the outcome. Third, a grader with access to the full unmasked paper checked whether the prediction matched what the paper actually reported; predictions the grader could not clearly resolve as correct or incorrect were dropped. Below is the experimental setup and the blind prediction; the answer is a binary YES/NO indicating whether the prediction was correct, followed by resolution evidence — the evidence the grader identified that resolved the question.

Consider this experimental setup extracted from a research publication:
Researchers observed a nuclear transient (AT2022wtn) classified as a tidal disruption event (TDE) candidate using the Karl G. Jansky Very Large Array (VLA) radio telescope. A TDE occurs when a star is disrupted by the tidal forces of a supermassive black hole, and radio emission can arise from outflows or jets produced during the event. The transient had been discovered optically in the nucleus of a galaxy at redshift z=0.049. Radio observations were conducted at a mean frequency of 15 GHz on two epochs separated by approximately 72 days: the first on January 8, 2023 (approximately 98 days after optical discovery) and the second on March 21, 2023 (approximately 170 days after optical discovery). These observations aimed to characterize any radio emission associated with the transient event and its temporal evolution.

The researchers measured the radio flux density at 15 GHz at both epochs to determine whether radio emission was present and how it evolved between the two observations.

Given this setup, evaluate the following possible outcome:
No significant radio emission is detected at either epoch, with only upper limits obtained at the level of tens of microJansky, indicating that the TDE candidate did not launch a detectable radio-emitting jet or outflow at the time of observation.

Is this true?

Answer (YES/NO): NO